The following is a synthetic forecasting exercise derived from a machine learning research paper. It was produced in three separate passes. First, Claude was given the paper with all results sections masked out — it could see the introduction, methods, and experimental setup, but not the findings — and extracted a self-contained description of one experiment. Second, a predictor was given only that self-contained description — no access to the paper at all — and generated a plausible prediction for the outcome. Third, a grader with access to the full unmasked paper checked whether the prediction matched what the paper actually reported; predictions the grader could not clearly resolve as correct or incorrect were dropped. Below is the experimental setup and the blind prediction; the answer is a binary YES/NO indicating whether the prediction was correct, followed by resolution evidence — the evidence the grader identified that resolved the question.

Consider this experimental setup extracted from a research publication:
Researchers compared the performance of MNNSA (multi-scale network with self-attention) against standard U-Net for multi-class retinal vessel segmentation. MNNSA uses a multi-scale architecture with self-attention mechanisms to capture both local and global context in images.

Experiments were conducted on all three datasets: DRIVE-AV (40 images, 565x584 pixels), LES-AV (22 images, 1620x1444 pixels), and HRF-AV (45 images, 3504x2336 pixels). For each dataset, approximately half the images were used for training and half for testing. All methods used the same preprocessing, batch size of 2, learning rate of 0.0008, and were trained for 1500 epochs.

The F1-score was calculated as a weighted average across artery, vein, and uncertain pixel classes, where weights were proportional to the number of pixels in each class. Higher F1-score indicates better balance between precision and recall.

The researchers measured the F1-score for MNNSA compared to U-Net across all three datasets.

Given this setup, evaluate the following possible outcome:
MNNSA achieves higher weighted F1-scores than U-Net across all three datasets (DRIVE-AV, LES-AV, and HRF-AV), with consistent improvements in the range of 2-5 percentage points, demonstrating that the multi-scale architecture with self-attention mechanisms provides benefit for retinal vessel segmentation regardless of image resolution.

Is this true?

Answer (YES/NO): NO